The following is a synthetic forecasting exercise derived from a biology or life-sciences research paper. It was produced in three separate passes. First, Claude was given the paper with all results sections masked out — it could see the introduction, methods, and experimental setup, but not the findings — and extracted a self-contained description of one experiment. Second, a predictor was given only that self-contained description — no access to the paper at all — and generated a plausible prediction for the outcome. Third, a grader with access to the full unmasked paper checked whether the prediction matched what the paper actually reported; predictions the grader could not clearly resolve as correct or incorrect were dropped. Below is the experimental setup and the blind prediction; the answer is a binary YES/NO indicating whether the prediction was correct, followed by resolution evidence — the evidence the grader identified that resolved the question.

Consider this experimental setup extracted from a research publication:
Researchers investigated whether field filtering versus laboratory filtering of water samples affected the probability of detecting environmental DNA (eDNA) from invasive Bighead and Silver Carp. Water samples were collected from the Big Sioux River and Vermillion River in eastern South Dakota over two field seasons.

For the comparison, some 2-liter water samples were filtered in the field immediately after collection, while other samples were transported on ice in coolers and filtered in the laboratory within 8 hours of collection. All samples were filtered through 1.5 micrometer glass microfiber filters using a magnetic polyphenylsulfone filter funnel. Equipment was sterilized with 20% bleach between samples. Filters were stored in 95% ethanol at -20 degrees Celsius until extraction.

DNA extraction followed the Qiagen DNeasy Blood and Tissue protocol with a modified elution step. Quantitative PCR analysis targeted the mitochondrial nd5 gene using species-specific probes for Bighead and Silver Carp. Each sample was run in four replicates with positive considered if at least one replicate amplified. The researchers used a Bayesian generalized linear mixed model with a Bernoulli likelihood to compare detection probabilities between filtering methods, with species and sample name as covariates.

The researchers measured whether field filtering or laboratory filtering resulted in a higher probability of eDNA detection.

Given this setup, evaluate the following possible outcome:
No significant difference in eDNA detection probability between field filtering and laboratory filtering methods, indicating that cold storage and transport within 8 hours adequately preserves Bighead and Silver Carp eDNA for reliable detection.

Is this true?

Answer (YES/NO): YES